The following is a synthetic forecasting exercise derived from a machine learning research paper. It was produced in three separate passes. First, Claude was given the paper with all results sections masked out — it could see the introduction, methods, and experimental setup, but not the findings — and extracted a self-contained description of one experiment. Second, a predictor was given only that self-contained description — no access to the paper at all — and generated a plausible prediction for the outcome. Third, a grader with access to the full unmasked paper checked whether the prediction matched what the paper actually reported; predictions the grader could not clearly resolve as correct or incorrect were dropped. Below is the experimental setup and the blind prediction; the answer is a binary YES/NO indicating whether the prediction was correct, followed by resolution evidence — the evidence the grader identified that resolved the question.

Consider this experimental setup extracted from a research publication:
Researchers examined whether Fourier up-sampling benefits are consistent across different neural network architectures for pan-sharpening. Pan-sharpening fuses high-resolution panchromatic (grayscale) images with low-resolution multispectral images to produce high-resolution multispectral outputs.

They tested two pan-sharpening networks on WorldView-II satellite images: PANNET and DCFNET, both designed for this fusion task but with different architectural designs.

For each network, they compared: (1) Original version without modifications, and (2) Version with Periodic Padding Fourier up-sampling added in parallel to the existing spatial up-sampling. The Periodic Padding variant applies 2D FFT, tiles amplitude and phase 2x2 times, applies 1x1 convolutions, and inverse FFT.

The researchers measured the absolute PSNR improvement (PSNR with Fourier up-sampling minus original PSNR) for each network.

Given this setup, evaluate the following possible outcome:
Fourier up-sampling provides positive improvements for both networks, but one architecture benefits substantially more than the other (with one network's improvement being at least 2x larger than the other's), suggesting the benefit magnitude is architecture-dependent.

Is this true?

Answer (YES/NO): NO